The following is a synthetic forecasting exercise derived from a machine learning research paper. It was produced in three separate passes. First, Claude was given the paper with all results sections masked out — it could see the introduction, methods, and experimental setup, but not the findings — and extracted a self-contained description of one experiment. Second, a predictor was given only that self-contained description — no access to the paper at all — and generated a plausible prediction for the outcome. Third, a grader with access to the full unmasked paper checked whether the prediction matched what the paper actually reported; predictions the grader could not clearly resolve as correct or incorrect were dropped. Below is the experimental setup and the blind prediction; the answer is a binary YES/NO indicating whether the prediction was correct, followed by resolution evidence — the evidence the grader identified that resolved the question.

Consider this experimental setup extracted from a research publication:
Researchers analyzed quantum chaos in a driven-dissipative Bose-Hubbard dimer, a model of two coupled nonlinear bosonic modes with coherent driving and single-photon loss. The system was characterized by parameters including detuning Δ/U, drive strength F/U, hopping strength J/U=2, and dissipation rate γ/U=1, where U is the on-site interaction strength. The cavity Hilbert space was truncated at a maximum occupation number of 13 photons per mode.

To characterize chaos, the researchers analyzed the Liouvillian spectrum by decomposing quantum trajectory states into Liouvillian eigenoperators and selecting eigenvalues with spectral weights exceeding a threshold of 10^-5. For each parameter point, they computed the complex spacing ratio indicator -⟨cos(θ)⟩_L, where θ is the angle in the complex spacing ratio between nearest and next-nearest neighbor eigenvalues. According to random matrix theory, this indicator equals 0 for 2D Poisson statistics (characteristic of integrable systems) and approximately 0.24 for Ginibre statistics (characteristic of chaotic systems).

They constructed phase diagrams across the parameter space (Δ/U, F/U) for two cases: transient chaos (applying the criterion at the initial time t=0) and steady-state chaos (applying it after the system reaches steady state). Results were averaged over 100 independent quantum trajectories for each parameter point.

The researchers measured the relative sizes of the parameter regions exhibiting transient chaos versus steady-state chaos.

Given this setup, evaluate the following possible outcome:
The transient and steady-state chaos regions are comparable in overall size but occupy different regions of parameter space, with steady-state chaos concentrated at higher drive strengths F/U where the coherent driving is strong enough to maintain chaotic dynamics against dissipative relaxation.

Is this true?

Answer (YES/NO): NO